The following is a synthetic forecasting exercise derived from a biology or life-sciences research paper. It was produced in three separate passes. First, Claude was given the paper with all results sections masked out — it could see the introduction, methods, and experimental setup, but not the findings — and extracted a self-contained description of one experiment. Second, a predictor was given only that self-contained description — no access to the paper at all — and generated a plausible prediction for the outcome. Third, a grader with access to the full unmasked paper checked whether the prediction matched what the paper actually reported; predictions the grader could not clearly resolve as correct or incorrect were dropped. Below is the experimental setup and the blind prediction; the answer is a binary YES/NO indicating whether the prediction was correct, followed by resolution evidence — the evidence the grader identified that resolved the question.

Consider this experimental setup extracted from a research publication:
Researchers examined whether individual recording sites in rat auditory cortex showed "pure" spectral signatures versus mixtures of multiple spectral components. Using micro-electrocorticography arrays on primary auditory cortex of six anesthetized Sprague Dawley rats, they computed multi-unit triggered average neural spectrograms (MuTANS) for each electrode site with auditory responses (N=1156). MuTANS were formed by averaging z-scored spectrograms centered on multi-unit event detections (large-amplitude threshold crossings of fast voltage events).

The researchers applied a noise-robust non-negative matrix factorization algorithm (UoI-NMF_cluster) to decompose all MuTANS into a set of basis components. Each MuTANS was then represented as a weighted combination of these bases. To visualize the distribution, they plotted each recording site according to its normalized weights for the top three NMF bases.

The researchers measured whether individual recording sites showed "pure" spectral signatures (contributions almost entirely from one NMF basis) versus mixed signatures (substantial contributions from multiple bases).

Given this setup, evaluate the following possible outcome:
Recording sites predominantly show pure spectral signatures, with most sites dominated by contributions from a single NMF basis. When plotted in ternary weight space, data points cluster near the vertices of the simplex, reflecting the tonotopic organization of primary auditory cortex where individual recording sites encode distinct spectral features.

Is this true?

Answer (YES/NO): NO